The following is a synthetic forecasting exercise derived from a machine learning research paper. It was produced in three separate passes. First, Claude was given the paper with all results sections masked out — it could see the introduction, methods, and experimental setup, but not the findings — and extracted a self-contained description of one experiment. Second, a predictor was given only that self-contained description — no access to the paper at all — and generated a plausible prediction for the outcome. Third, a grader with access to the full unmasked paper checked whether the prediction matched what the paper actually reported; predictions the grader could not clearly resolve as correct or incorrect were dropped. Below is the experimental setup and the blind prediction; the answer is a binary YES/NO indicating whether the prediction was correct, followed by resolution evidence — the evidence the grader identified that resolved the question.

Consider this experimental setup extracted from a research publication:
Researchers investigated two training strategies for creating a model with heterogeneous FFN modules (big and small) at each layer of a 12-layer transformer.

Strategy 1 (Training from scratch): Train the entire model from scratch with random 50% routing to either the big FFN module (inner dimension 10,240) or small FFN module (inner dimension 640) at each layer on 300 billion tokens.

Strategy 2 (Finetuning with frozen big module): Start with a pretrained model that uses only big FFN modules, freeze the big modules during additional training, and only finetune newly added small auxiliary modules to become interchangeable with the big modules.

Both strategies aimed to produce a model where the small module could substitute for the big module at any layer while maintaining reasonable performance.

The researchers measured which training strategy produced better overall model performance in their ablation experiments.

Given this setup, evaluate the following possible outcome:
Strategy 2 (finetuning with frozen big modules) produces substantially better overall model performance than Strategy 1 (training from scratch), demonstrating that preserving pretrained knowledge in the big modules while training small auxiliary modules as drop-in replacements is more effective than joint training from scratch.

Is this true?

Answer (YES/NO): NO